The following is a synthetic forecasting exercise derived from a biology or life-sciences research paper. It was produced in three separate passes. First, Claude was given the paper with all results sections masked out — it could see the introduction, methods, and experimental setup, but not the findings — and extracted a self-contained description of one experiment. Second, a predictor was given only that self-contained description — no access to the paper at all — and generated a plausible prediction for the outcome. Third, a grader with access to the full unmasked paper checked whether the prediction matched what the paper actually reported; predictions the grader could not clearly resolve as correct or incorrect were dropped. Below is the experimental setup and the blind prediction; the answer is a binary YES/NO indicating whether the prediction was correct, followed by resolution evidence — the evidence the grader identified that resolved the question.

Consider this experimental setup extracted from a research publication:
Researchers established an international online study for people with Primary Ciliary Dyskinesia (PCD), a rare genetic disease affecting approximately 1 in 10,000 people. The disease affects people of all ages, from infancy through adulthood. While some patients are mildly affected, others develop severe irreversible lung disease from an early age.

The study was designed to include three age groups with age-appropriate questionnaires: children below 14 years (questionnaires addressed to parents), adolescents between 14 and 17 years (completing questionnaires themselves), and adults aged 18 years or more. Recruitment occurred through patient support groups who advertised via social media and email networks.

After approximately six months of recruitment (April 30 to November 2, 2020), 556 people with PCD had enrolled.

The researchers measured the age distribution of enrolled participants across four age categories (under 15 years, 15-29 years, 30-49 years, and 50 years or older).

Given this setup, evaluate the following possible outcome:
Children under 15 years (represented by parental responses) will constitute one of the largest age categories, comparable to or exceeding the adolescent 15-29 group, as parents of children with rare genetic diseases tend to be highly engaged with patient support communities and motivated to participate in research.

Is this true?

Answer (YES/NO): YES